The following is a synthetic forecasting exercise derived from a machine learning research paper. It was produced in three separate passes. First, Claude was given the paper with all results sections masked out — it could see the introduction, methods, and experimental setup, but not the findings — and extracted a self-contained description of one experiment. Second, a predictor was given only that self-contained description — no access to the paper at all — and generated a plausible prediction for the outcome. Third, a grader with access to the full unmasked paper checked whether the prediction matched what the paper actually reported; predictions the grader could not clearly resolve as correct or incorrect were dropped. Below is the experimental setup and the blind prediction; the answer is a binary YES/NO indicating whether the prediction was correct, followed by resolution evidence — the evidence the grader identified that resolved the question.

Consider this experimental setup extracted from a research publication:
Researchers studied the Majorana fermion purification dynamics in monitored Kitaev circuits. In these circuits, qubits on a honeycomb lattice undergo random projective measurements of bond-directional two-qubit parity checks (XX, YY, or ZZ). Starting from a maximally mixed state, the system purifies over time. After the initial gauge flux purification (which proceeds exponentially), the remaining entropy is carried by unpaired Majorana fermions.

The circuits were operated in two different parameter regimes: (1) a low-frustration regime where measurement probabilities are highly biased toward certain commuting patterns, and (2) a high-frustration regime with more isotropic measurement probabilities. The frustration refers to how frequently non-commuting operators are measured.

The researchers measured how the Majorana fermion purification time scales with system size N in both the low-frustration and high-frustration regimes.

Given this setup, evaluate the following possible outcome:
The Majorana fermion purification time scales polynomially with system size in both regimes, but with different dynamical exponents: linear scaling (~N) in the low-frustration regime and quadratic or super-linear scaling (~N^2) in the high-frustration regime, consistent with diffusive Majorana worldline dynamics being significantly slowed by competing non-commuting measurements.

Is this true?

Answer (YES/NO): NO